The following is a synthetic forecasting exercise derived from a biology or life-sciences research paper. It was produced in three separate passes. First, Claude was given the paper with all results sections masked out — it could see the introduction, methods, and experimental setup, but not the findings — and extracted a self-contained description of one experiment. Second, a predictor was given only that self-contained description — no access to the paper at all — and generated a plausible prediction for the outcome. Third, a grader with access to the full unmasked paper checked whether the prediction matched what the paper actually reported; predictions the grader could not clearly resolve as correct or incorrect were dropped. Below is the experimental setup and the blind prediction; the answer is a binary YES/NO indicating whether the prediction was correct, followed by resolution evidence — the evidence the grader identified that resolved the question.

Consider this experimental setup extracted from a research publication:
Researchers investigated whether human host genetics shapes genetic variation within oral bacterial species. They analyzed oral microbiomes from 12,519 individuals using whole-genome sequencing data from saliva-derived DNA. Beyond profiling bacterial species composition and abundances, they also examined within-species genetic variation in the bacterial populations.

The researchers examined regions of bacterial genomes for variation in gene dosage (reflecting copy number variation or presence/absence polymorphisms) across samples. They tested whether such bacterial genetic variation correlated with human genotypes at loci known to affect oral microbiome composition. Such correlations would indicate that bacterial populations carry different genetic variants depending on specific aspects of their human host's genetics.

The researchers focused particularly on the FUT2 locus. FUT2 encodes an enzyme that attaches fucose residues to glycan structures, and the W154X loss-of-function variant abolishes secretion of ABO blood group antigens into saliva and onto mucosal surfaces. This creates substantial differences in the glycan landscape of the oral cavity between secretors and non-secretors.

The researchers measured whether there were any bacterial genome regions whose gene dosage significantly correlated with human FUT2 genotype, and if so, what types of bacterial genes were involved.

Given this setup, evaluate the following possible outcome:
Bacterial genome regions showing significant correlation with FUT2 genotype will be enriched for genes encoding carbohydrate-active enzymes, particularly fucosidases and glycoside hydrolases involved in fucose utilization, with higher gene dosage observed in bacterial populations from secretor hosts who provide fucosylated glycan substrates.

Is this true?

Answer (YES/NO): NO